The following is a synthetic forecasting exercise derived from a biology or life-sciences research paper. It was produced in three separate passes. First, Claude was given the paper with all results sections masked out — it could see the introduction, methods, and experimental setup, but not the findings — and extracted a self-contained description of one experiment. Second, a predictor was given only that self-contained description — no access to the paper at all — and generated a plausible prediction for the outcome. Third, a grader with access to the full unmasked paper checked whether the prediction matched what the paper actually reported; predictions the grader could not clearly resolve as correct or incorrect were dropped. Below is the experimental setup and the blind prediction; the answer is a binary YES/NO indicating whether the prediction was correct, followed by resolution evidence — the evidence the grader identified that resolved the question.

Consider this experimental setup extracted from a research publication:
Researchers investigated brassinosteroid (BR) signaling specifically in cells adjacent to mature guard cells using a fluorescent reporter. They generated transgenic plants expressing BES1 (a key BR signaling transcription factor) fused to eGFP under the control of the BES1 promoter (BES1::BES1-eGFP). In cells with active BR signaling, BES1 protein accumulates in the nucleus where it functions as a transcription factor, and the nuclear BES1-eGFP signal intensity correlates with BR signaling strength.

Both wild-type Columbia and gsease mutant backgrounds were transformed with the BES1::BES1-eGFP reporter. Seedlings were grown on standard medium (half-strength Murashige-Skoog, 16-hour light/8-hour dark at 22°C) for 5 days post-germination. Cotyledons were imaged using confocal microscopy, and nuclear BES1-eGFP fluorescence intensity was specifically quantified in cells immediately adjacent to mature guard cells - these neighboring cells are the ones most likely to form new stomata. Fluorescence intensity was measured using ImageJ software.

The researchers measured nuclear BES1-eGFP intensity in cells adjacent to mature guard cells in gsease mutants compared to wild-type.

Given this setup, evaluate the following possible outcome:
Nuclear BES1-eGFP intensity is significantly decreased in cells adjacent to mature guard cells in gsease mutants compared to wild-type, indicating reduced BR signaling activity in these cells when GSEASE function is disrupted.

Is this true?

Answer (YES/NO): YES